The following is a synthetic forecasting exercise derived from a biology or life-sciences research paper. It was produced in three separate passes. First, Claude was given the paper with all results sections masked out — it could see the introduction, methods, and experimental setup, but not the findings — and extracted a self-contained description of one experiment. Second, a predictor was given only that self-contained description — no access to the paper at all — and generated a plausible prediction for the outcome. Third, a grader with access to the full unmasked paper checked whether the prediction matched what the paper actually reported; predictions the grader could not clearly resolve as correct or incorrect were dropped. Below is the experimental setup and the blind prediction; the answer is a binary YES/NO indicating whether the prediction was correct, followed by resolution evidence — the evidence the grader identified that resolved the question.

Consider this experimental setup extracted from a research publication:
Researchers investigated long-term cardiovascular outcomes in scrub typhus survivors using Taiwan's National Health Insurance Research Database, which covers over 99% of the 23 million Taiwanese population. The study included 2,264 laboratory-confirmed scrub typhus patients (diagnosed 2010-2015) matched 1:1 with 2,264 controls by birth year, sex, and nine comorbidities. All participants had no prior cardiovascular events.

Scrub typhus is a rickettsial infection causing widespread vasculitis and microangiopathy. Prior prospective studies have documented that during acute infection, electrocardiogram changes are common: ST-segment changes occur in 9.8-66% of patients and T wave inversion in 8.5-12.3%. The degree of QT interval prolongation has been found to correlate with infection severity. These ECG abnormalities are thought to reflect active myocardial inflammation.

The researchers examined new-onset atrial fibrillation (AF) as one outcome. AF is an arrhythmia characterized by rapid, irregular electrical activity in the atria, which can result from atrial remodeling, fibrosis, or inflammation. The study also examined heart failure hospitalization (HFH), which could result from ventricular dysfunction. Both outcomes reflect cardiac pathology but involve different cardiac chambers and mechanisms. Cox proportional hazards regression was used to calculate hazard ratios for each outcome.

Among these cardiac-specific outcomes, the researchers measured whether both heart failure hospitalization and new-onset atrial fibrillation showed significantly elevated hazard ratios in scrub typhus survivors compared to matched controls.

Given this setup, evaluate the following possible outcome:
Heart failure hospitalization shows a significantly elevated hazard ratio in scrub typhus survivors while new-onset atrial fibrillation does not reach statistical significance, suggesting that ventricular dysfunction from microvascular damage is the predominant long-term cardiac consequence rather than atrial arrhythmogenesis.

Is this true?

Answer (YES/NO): NO